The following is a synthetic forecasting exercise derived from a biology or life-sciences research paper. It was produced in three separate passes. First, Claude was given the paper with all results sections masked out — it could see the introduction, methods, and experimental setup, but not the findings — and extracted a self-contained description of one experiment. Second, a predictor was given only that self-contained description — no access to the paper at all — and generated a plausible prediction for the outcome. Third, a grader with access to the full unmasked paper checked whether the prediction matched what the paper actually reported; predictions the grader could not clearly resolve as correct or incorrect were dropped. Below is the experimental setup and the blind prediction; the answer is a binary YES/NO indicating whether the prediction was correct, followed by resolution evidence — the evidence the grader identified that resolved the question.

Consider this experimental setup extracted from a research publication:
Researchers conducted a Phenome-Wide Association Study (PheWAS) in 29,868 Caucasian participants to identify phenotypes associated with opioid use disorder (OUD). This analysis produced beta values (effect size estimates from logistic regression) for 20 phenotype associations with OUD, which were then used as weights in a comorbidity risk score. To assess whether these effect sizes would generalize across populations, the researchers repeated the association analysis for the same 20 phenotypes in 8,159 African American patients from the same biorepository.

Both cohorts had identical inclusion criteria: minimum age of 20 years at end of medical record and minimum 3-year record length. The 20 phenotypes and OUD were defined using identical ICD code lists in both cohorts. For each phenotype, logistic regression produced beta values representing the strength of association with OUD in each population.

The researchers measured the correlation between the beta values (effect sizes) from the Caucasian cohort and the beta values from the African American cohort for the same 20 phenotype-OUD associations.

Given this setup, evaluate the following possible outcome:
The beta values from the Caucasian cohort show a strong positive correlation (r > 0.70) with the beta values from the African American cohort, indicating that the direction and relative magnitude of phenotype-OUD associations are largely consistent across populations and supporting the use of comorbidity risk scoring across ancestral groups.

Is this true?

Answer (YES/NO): NO